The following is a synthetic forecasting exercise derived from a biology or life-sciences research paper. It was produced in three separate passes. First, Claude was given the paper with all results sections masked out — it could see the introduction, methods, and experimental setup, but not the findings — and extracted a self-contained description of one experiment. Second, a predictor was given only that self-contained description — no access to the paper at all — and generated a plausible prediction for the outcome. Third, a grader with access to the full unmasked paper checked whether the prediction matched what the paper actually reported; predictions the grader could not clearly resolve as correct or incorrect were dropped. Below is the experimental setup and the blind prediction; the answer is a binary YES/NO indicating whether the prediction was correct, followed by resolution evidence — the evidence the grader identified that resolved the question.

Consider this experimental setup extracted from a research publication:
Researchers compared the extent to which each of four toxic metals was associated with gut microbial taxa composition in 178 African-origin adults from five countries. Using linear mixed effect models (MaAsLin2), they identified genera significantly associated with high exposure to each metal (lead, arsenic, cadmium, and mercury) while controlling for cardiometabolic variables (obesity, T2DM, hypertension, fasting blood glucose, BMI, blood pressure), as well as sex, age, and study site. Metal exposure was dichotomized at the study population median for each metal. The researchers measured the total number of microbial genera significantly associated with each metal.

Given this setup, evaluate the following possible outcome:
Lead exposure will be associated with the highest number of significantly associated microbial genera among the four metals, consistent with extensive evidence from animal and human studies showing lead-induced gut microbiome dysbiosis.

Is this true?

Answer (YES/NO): NO